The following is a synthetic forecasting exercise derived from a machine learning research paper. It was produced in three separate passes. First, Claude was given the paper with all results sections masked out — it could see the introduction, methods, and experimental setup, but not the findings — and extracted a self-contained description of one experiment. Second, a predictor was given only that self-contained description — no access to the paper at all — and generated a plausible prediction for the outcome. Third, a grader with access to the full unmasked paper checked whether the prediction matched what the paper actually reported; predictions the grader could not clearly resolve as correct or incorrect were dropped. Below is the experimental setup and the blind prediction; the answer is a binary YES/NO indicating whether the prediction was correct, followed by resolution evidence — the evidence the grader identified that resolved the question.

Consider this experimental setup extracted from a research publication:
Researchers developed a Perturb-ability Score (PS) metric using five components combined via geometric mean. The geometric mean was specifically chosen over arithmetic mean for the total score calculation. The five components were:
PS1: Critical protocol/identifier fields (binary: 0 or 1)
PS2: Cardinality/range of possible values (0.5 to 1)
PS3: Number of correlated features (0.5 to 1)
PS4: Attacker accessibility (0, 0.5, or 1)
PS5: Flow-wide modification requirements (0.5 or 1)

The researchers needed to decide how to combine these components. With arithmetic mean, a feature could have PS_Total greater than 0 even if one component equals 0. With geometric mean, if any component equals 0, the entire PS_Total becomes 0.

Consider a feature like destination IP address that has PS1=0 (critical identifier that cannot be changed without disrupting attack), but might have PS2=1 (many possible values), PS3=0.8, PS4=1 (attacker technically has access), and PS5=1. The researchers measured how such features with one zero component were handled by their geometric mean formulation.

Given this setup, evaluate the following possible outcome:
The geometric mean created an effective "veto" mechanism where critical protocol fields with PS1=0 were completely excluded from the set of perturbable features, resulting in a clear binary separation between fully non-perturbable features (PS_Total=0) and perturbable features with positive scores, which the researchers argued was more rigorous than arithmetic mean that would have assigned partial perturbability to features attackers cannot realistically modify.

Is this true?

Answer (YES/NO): NO